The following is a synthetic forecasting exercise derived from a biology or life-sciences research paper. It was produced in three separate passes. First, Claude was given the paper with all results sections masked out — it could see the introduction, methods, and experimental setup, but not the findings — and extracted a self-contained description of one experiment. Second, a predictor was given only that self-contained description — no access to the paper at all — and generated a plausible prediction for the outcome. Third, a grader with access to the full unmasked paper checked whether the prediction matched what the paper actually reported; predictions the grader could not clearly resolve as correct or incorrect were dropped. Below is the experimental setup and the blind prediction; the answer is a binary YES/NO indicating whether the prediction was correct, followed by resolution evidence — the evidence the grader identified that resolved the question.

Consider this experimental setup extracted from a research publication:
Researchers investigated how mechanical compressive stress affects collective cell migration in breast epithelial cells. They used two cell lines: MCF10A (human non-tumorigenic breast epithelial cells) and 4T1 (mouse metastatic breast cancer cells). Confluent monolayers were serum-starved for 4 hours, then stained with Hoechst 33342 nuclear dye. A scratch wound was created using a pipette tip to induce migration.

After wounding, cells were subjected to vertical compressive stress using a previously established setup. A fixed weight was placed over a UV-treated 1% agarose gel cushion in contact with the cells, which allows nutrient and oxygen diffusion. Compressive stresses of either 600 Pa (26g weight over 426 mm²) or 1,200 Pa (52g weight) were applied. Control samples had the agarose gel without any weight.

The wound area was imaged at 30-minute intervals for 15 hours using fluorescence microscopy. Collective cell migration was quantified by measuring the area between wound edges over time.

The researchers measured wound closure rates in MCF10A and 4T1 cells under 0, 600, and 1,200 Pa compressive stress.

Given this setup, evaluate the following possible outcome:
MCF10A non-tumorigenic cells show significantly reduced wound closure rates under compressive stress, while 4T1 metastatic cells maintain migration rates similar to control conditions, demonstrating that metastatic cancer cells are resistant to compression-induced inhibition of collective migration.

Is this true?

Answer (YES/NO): NO